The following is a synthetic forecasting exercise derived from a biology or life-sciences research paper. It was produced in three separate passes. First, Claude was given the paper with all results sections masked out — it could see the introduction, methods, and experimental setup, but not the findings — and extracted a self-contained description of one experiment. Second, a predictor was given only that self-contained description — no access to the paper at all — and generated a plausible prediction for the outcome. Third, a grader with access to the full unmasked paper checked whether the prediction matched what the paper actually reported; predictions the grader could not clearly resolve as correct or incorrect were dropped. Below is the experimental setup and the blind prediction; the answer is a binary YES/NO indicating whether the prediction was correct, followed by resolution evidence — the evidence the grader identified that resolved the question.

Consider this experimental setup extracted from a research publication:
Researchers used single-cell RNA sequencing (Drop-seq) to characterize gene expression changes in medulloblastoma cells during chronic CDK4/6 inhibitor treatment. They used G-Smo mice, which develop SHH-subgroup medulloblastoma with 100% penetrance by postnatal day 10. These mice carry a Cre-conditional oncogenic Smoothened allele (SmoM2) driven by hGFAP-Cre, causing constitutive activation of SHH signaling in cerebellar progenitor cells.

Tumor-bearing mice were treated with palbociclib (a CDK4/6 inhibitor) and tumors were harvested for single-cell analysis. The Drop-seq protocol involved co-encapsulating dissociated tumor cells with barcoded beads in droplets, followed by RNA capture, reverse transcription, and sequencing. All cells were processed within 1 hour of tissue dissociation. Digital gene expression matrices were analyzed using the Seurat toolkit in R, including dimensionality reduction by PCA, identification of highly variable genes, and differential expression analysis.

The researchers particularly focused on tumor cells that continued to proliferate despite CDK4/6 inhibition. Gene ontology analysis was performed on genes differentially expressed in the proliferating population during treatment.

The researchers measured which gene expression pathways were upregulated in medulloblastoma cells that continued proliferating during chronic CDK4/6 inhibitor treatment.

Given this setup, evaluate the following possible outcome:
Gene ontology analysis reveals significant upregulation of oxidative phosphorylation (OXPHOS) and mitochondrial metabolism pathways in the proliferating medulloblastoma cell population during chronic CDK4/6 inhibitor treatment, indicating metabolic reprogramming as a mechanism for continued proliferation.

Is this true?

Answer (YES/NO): NO